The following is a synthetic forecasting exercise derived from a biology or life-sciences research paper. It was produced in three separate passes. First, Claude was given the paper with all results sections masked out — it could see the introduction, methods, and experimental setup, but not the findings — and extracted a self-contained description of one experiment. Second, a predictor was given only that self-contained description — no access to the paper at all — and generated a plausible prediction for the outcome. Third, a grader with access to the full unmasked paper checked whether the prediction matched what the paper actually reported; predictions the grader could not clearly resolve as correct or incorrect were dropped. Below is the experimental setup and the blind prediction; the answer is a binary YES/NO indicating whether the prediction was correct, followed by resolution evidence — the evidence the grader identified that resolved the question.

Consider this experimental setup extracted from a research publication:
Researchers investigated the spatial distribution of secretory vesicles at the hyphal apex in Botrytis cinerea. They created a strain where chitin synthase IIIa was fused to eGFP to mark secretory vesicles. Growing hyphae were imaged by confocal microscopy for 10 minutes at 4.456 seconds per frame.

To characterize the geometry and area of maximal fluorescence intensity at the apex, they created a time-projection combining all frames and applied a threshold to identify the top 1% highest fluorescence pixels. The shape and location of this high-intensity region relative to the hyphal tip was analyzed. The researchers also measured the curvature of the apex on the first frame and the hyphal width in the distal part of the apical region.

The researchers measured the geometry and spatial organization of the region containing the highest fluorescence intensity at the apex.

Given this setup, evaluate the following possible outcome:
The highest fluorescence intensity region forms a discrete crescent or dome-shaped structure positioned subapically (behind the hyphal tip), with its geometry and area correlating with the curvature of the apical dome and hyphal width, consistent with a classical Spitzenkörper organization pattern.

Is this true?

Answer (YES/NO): NO